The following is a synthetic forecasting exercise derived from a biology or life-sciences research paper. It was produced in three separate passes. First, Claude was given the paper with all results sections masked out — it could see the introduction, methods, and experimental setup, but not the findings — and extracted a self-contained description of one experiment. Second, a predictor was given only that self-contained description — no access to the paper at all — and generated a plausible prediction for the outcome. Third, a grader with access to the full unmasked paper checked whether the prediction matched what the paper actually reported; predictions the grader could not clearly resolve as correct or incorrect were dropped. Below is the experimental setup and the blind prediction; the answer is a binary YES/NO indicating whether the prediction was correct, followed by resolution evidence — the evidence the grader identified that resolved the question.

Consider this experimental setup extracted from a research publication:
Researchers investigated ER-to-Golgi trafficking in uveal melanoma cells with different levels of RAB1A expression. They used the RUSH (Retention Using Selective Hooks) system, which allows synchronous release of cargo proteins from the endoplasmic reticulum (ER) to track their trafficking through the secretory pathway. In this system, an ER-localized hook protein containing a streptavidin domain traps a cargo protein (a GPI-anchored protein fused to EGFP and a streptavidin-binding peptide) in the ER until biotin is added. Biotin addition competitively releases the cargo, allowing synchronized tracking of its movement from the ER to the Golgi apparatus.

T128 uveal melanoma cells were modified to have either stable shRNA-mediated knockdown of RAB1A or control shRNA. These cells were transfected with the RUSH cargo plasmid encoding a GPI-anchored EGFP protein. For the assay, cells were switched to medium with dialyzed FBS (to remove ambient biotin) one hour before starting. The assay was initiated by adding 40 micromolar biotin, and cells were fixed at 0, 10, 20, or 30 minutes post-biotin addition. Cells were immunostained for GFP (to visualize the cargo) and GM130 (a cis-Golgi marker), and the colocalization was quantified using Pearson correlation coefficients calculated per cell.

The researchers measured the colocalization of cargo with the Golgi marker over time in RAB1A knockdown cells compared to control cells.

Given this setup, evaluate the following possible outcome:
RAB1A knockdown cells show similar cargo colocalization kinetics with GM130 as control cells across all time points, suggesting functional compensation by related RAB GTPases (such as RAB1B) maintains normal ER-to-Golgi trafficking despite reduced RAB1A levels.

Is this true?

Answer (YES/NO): NO